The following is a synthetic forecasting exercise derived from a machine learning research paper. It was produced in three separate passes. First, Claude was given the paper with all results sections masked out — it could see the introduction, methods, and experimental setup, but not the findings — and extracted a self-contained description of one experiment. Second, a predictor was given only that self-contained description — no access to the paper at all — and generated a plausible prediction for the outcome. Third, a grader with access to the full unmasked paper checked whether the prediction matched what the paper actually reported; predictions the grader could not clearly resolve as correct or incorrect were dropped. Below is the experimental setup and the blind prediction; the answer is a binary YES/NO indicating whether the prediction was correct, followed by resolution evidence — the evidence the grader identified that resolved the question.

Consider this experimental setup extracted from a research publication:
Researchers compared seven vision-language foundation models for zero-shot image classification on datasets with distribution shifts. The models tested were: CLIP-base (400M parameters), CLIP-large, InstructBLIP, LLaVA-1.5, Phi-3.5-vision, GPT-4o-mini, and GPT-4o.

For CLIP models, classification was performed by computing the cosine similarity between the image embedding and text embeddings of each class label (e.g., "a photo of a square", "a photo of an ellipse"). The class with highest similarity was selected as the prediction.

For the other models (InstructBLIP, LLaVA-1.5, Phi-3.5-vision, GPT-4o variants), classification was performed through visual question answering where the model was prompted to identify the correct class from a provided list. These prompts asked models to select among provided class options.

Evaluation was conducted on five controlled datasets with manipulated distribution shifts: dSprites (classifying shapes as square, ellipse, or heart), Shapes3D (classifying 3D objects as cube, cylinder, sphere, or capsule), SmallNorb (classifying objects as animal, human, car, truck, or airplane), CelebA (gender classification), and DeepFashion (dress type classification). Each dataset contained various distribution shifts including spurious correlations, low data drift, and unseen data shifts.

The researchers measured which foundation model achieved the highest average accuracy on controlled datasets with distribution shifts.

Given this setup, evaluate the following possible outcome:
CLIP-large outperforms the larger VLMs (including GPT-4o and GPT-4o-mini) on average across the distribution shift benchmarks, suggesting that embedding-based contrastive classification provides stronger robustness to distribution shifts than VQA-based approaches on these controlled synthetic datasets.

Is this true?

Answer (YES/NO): NO